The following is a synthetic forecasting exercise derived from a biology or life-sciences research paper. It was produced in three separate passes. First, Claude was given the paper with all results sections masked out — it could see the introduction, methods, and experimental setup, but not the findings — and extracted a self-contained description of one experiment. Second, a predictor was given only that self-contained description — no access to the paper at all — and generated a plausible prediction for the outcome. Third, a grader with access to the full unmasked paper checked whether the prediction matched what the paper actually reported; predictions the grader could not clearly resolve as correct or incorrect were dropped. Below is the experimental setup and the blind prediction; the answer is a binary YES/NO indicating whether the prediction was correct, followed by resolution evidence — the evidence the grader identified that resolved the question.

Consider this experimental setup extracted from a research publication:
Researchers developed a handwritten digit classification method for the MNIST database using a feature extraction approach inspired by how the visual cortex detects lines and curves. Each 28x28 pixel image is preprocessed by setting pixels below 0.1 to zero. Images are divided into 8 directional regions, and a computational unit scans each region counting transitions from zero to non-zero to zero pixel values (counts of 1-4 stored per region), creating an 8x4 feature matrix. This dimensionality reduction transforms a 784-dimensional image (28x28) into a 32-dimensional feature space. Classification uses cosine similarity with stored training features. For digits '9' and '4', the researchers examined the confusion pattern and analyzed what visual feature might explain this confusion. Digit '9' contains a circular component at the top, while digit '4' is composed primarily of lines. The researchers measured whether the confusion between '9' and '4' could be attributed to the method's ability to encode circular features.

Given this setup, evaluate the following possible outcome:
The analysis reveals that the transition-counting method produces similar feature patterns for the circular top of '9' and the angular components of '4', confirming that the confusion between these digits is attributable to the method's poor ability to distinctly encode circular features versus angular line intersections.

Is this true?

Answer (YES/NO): NO